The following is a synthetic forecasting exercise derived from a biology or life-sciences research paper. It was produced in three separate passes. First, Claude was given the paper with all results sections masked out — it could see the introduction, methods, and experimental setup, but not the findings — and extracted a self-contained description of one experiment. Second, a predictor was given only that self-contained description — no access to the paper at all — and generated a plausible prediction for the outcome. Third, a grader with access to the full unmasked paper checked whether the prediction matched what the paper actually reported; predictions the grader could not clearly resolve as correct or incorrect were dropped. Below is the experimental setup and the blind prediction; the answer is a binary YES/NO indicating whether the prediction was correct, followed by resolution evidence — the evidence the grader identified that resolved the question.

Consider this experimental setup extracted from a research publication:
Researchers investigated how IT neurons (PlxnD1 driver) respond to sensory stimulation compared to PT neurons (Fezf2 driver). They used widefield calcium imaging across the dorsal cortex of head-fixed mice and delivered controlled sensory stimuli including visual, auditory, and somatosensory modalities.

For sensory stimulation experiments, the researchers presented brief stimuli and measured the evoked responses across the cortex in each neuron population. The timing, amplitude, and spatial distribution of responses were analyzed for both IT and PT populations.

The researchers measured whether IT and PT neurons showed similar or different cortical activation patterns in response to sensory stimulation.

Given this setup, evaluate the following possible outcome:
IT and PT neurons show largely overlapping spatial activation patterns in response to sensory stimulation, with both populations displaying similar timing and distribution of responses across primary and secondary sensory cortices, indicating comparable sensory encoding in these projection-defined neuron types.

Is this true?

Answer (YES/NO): NO